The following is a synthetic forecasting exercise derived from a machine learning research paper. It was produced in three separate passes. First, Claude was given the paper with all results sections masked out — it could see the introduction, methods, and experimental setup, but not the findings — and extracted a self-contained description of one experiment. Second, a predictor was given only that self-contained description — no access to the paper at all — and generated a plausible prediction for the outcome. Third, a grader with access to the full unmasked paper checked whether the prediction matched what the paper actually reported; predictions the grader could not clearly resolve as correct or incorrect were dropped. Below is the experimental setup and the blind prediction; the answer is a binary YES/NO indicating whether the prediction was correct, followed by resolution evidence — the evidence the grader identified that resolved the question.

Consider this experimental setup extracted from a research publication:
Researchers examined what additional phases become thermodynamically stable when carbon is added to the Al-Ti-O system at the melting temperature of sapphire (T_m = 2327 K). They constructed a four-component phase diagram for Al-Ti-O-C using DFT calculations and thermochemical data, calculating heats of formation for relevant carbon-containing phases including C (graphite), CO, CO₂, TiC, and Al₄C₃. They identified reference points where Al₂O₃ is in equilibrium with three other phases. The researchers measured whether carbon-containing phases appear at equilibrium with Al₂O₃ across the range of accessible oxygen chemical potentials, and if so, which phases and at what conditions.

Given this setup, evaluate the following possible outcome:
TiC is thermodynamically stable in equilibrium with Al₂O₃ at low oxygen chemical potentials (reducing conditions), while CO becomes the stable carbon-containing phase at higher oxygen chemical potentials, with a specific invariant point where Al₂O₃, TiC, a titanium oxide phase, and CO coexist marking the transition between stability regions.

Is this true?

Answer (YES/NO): NO